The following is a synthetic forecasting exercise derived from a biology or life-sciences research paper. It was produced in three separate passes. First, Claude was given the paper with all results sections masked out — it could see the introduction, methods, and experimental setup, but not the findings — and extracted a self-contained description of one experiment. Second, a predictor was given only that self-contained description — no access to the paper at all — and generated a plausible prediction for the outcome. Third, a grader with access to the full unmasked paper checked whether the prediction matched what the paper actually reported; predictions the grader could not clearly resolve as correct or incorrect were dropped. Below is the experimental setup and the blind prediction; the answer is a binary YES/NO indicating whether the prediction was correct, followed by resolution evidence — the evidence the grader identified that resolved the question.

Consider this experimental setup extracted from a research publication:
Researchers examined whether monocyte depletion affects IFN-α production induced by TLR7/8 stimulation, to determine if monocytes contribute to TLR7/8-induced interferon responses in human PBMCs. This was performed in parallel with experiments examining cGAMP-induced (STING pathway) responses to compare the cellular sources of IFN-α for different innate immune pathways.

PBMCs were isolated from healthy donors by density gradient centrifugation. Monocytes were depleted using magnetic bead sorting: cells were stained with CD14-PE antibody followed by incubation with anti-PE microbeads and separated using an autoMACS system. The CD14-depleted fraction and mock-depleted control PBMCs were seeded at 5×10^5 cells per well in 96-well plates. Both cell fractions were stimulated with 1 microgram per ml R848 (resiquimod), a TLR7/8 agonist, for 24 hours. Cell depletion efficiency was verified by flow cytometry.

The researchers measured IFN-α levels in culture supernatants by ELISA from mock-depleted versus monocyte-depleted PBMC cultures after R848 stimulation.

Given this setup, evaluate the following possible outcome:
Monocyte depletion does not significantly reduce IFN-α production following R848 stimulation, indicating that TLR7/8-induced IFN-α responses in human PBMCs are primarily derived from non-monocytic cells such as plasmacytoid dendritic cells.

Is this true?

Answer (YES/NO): YES